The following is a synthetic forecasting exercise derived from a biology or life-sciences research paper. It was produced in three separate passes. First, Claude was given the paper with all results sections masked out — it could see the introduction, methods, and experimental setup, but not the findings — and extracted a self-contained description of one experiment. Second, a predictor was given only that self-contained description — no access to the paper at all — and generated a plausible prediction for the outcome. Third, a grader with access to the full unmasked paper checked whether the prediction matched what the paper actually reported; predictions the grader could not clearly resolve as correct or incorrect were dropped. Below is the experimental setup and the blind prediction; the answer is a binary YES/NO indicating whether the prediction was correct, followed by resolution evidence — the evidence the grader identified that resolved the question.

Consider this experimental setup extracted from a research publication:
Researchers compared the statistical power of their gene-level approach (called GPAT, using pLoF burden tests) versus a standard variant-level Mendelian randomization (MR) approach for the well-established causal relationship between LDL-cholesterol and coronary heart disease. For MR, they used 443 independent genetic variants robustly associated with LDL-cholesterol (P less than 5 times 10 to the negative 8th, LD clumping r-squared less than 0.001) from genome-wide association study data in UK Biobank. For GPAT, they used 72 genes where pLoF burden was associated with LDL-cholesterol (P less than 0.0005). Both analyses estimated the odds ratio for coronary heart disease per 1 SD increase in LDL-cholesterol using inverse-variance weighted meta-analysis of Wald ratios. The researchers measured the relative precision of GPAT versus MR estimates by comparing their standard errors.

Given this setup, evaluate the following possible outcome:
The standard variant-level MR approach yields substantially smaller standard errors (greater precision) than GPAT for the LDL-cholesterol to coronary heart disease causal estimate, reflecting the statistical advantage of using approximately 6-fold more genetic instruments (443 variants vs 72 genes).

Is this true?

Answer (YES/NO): YES